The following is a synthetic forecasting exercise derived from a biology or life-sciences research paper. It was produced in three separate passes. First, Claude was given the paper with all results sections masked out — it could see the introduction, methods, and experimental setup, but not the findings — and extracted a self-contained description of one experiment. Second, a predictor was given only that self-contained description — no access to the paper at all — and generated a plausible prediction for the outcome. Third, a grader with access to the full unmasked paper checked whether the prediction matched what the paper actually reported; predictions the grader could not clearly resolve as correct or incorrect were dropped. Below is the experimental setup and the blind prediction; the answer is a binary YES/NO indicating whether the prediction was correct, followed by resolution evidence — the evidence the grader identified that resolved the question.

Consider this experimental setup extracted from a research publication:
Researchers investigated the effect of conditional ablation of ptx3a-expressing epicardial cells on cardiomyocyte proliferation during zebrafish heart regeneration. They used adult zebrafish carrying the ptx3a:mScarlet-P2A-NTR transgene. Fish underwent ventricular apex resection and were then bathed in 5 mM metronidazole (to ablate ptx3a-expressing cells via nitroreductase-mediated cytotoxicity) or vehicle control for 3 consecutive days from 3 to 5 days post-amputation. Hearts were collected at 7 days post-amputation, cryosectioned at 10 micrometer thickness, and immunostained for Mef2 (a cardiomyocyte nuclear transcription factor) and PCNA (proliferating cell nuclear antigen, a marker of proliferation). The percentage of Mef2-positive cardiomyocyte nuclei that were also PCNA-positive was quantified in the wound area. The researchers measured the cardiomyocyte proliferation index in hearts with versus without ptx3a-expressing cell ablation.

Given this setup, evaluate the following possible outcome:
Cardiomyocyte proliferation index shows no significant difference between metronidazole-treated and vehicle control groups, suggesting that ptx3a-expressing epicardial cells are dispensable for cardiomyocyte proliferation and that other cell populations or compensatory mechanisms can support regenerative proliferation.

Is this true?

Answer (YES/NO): NO